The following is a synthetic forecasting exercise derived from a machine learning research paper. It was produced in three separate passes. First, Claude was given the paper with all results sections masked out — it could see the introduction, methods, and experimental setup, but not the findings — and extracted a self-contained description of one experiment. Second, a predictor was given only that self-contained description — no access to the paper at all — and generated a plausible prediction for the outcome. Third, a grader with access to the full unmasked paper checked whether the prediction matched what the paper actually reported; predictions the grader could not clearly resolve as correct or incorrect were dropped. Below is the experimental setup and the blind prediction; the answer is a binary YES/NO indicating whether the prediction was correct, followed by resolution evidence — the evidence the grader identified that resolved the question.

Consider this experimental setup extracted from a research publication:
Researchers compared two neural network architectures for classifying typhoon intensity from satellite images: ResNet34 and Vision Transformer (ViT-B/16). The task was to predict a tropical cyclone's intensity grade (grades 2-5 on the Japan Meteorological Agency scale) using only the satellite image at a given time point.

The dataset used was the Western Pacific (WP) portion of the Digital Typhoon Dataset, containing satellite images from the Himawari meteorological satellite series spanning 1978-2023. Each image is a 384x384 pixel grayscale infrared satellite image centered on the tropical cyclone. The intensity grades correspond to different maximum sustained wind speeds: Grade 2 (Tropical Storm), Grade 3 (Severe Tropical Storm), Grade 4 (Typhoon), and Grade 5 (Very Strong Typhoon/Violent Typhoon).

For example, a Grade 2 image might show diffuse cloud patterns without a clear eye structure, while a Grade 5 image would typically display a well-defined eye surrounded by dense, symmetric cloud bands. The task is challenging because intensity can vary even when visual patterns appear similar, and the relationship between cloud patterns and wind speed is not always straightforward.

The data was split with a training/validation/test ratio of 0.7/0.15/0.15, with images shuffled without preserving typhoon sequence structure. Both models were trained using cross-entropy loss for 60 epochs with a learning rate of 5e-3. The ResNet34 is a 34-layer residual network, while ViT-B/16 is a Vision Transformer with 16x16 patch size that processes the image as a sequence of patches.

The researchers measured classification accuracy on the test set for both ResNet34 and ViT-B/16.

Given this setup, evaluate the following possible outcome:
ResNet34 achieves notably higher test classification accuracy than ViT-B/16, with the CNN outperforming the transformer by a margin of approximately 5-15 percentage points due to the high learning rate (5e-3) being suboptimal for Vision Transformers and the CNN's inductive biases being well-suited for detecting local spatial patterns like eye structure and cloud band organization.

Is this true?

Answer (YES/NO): NO